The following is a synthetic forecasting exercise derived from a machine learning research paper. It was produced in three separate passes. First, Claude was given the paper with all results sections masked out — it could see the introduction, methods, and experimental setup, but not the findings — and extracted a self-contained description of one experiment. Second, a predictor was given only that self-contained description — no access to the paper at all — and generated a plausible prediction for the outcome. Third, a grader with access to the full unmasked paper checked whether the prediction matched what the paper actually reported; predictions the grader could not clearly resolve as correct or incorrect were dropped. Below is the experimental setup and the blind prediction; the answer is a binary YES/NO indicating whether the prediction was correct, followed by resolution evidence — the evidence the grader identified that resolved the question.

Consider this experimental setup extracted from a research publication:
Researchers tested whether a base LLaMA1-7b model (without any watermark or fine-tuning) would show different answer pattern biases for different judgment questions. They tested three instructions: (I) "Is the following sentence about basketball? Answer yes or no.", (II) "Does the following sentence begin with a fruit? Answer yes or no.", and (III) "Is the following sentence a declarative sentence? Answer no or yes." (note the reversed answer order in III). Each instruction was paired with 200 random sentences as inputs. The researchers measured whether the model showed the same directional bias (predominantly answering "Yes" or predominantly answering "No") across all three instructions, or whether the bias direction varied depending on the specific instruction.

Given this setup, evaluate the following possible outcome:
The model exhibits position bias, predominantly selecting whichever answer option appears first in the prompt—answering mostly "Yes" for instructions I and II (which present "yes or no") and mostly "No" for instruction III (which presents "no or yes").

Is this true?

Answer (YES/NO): NO